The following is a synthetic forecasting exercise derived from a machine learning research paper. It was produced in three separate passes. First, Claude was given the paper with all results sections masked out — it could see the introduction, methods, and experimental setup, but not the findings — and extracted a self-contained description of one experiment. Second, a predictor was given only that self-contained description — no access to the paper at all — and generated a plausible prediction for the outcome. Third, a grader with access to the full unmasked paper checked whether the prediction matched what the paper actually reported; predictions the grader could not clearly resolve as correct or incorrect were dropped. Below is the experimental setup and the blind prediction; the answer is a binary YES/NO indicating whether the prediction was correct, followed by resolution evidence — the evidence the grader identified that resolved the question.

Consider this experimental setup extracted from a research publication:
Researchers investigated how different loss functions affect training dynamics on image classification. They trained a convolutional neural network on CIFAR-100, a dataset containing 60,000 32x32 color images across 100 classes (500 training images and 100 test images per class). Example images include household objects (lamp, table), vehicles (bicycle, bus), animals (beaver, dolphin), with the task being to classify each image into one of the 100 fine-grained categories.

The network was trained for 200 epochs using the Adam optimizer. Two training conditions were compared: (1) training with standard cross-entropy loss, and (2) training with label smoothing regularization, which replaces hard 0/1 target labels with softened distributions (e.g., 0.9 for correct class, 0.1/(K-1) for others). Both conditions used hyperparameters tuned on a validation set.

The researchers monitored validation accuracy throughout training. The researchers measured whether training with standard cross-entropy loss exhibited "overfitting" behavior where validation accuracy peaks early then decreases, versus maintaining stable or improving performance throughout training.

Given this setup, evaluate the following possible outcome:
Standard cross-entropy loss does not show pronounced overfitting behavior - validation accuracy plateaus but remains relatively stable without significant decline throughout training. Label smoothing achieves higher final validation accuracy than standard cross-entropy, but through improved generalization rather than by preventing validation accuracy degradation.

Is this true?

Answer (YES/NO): NO